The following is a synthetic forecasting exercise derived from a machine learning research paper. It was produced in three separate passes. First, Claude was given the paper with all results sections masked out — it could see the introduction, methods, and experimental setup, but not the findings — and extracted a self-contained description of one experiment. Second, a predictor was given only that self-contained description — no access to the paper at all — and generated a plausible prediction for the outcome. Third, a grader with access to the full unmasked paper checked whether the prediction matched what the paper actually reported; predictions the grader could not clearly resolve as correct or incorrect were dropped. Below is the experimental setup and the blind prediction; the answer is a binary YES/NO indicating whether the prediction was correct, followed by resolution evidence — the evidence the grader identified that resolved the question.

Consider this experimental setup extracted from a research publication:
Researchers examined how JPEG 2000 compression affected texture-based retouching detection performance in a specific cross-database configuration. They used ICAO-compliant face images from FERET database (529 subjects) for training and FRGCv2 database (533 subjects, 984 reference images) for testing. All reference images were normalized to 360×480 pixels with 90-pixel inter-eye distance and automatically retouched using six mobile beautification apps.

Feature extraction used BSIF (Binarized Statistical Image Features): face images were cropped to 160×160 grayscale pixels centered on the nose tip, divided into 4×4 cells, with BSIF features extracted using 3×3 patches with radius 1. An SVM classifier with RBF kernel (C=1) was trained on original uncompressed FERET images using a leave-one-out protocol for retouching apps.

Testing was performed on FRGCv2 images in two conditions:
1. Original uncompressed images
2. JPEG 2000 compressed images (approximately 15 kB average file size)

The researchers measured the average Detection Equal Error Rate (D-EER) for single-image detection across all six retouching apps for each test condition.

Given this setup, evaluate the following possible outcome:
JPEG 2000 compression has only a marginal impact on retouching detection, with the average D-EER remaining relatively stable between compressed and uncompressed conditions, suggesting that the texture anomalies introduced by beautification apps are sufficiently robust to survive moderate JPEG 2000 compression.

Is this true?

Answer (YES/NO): NO